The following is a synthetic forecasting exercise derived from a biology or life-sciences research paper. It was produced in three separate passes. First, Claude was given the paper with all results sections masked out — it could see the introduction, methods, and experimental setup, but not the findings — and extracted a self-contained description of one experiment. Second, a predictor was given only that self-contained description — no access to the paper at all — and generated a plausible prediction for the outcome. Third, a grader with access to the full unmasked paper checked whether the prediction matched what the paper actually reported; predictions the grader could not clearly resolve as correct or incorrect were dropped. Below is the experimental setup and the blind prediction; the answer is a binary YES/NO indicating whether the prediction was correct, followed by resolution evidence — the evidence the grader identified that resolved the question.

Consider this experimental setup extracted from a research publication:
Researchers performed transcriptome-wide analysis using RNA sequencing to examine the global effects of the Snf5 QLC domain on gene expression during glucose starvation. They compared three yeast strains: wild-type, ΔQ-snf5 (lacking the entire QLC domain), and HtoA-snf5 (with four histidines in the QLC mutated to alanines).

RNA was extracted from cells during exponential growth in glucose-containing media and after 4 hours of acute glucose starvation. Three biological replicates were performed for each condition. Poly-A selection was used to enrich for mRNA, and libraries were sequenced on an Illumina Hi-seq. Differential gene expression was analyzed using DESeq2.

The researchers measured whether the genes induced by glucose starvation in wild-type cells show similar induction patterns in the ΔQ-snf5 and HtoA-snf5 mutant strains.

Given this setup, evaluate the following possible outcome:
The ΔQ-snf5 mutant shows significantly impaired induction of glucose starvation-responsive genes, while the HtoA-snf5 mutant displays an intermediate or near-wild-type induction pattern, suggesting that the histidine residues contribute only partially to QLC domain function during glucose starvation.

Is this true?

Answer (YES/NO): NO